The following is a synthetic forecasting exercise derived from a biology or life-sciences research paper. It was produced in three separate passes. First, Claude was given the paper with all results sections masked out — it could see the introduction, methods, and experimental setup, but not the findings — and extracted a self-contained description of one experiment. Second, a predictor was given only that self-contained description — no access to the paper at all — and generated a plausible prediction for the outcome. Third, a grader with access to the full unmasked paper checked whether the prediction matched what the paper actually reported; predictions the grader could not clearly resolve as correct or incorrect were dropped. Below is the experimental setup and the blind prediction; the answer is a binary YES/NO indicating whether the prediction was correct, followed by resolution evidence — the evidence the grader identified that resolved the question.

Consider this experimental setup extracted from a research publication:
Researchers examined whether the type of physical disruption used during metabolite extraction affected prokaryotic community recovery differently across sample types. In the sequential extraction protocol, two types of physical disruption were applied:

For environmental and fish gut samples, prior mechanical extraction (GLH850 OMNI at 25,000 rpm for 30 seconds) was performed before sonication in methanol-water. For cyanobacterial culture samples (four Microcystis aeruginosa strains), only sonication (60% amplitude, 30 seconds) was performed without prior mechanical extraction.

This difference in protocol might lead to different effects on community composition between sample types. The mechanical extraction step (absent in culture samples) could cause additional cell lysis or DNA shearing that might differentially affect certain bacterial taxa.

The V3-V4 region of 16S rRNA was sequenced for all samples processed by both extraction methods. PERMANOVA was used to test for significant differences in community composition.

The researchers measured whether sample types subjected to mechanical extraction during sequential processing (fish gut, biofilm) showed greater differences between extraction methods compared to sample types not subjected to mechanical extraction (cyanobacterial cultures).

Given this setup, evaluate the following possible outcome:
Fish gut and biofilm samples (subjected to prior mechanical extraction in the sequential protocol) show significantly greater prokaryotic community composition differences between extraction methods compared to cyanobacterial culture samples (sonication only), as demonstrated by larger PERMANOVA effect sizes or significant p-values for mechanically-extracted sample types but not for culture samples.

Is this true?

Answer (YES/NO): NO